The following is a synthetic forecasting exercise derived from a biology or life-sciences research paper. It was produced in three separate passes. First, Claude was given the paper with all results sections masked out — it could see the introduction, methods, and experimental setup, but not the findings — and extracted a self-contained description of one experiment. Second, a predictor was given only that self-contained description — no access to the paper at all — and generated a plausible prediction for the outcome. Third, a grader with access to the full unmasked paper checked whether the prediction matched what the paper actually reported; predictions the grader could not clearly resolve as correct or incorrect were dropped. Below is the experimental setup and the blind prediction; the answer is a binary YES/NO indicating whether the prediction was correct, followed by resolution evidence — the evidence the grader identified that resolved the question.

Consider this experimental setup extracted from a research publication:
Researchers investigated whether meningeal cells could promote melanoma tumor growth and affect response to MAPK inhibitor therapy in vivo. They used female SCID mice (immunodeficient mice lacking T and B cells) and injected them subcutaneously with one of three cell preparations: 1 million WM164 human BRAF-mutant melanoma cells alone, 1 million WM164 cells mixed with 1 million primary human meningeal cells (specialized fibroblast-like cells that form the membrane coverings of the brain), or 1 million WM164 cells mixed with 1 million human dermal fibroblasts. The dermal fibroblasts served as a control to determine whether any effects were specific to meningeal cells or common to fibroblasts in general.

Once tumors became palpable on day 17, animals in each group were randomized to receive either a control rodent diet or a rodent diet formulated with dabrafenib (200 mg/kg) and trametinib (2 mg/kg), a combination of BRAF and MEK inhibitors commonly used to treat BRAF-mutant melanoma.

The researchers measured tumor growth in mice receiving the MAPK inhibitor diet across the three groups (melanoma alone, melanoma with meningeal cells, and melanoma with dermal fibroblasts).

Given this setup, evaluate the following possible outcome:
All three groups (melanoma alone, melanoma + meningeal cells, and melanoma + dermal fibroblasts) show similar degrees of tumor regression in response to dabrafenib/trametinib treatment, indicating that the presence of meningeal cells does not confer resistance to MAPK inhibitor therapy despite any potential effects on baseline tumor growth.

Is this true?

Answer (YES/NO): NO